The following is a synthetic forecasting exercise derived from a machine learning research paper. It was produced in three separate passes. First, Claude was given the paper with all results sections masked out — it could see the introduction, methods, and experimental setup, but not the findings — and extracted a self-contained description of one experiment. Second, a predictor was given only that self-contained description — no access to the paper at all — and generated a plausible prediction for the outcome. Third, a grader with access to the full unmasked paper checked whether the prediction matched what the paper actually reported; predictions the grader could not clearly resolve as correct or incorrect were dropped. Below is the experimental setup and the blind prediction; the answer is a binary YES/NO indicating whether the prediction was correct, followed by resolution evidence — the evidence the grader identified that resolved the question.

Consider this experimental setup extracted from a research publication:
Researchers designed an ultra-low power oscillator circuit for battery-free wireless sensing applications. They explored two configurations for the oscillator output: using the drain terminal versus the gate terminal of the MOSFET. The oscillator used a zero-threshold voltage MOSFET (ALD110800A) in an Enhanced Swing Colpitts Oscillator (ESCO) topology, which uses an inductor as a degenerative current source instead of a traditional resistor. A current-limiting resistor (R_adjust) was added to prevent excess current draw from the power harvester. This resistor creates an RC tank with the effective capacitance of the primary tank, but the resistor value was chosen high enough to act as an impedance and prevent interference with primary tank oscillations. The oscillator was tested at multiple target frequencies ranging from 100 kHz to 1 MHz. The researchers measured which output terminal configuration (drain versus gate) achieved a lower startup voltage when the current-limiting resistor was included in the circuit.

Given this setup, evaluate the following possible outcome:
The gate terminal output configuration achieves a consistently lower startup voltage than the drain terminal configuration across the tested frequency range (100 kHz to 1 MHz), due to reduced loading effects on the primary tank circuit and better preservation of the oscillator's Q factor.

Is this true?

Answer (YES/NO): NO